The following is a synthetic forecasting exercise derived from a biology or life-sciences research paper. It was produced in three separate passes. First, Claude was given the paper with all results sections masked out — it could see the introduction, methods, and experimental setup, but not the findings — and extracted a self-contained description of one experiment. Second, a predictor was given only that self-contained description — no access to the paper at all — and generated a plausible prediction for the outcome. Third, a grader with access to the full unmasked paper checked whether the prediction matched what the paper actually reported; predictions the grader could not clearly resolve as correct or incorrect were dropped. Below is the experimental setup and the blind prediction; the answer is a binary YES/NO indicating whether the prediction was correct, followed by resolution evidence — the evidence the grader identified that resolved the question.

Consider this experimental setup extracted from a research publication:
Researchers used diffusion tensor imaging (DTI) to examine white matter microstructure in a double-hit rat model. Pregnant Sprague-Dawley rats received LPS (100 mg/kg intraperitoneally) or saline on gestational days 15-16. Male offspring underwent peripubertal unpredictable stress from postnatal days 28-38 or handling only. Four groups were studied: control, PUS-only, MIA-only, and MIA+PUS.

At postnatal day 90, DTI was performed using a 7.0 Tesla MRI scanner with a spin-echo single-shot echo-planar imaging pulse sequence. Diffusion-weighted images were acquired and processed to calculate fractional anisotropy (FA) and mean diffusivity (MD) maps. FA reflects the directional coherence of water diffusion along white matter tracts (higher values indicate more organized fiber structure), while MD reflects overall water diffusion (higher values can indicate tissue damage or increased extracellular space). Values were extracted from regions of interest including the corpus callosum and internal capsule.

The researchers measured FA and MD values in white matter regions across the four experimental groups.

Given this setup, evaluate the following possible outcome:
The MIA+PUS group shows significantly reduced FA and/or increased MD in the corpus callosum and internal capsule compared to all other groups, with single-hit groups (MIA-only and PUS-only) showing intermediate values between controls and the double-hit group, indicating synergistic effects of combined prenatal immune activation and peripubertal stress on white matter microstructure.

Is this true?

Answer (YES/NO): NO